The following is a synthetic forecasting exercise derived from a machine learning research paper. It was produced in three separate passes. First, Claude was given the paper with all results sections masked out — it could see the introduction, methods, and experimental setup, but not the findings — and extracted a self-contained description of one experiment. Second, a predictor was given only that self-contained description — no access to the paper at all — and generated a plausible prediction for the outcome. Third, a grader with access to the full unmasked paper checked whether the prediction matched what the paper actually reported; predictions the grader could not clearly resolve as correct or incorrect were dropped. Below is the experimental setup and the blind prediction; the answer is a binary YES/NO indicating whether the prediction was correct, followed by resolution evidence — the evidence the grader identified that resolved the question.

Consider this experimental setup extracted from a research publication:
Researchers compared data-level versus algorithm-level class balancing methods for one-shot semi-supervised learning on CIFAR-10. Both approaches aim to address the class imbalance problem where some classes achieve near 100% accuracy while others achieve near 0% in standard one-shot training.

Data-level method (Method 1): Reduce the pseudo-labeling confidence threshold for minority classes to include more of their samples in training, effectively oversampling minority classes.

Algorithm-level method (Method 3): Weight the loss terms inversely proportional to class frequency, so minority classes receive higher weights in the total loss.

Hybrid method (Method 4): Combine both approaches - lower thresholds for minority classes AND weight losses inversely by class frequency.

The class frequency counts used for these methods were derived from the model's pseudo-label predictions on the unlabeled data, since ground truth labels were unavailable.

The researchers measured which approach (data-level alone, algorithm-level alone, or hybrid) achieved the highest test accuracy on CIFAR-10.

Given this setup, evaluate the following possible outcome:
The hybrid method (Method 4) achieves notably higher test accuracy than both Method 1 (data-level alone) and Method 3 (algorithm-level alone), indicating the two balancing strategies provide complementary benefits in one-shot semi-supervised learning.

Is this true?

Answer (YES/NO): NO